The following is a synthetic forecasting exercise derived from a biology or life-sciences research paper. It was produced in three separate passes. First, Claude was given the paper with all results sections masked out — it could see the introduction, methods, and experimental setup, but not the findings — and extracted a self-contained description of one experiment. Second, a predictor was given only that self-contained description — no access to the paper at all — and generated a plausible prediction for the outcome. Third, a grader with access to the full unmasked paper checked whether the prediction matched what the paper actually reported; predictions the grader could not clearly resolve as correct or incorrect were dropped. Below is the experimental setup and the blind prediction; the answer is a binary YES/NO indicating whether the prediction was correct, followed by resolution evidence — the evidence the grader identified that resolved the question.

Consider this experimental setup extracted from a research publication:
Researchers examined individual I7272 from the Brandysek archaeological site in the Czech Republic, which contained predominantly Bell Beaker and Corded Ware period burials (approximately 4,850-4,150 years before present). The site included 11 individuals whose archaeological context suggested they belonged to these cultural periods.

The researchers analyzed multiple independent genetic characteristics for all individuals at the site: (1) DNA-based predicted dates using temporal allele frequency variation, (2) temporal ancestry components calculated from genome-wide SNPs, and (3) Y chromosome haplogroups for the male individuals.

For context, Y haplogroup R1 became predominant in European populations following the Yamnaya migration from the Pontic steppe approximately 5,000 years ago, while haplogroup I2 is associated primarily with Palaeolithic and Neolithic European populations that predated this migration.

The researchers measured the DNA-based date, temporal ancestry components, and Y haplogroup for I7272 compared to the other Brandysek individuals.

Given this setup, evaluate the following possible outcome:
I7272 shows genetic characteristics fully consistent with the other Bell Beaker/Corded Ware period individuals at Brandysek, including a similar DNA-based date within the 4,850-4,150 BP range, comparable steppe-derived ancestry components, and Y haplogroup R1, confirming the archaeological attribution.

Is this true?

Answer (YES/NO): NO